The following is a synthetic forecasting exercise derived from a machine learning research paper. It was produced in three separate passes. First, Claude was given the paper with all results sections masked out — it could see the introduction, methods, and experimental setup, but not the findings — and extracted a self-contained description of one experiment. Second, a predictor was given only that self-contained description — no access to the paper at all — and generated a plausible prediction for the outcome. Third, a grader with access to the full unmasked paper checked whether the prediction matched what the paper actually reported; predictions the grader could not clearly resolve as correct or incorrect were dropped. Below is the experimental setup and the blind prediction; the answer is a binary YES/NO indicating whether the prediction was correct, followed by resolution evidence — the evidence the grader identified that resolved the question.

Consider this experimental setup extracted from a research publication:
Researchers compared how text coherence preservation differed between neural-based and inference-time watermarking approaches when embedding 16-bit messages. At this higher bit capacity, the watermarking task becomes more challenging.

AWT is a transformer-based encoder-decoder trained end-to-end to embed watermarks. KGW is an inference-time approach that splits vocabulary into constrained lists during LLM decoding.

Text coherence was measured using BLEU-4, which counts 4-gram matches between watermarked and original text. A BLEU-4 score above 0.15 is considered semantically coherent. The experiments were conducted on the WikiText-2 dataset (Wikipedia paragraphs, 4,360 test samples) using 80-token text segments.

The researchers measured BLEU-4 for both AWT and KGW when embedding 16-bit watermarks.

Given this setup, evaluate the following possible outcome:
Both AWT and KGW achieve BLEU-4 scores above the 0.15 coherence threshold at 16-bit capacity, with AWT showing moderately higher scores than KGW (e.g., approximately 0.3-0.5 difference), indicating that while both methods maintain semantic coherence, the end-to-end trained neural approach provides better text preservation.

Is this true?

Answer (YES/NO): NO